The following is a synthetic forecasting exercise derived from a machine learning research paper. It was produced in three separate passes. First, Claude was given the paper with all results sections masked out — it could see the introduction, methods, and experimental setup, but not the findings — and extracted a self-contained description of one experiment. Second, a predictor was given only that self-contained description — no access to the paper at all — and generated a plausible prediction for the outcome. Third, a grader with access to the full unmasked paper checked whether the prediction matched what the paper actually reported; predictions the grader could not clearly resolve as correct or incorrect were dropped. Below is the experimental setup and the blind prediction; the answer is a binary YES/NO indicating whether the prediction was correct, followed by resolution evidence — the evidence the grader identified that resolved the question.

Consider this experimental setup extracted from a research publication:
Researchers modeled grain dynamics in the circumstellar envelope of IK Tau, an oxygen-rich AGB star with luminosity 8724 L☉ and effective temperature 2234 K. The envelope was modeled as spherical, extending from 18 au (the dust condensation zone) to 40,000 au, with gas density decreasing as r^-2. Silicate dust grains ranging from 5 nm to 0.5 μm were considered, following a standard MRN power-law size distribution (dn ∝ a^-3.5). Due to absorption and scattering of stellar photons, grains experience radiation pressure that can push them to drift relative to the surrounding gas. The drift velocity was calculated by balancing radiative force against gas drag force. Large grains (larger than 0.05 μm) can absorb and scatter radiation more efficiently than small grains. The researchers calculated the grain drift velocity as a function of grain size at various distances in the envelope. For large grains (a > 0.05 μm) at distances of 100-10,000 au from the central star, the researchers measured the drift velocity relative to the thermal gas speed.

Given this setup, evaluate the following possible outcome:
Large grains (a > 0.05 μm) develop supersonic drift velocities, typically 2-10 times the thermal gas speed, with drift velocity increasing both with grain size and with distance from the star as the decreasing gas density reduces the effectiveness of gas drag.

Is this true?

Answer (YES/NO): NO